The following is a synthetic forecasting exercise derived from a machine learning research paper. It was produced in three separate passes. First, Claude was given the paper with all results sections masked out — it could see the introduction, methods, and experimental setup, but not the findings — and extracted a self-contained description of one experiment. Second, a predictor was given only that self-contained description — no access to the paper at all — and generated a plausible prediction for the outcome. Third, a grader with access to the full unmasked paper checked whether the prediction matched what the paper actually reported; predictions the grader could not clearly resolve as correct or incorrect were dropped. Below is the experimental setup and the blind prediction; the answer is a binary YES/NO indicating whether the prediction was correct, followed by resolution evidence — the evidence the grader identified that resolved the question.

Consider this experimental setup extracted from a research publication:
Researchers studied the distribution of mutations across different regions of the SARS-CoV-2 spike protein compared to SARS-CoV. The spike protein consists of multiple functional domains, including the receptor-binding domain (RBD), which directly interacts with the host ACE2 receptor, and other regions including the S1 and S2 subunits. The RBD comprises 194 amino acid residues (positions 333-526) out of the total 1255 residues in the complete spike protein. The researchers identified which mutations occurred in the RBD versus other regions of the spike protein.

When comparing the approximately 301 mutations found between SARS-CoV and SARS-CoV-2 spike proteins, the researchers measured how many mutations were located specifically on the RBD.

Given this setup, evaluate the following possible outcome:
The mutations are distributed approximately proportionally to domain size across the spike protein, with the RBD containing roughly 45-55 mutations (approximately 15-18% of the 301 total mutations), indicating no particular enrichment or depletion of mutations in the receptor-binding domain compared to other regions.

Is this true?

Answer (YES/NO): NO